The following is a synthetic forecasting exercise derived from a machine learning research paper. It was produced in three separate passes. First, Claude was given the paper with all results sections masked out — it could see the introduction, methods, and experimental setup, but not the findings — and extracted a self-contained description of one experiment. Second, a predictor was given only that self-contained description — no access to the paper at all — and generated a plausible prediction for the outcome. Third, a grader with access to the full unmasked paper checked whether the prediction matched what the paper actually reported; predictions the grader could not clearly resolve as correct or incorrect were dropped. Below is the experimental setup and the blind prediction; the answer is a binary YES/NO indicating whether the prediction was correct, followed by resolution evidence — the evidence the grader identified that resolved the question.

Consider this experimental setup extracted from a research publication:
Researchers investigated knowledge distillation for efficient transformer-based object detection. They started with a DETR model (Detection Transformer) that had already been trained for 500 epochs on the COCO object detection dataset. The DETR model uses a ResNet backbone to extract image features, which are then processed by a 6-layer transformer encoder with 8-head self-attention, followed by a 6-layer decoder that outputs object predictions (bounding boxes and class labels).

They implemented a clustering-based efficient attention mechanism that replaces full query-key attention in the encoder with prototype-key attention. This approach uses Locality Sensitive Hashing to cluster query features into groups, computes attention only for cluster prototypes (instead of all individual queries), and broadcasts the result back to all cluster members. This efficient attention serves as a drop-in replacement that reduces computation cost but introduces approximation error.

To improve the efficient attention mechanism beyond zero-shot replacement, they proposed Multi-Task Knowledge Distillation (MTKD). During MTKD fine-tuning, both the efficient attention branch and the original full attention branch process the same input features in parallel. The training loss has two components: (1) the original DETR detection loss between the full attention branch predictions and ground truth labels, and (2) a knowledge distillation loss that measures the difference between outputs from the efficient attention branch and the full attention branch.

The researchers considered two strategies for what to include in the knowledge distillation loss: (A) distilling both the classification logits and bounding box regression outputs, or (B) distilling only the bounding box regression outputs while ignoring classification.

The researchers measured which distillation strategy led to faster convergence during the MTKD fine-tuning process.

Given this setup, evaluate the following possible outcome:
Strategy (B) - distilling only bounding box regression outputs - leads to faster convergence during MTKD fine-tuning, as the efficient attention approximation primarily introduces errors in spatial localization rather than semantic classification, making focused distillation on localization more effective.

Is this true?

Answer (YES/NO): YES